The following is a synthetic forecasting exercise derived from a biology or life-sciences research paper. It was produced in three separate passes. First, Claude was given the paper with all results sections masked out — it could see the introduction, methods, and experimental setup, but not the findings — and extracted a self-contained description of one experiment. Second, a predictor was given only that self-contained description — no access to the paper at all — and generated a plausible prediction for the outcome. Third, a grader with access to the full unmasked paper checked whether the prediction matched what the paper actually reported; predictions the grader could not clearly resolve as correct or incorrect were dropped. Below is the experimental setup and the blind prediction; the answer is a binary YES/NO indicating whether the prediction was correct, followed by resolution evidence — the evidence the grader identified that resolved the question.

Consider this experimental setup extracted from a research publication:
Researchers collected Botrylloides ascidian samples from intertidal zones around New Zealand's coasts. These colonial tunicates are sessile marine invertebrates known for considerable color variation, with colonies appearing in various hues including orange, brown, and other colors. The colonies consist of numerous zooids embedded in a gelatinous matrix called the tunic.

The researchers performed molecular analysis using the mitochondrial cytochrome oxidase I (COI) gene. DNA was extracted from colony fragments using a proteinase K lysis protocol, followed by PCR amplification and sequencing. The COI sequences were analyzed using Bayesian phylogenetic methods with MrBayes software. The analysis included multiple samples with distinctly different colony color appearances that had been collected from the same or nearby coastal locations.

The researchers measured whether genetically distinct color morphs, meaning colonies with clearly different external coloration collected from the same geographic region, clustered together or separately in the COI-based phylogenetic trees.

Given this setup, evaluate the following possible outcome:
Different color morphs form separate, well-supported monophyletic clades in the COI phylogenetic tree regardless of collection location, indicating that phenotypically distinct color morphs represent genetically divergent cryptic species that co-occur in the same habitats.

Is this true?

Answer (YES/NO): NO